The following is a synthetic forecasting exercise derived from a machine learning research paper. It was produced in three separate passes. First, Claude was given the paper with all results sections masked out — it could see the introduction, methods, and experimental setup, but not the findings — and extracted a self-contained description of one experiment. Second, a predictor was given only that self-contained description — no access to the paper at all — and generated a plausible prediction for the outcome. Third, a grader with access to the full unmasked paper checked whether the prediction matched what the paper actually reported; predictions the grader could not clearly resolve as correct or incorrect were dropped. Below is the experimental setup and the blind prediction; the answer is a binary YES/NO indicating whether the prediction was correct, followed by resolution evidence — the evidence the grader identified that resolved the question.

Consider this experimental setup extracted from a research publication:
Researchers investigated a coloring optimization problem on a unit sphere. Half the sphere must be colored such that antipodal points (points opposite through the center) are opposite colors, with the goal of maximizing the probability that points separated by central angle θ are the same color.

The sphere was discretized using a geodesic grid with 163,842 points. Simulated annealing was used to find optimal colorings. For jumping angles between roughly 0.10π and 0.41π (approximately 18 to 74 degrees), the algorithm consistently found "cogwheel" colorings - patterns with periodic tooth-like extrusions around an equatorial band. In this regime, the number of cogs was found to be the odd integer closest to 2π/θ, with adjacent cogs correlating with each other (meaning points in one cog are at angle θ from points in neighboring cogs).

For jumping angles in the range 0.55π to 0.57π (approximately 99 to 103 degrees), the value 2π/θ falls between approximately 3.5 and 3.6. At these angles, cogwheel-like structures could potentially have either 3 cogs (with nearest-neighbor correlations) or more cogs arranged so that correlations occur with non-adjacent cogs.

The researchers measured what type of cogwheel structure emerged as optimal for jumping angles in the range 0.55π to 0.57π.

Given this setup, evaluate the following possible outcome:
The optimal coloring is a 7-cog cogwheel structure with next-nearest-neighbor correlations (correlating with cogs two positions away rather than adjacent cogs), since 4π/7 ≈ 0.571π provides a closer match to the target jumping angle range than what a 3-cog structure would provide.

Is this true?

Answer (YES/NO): YES